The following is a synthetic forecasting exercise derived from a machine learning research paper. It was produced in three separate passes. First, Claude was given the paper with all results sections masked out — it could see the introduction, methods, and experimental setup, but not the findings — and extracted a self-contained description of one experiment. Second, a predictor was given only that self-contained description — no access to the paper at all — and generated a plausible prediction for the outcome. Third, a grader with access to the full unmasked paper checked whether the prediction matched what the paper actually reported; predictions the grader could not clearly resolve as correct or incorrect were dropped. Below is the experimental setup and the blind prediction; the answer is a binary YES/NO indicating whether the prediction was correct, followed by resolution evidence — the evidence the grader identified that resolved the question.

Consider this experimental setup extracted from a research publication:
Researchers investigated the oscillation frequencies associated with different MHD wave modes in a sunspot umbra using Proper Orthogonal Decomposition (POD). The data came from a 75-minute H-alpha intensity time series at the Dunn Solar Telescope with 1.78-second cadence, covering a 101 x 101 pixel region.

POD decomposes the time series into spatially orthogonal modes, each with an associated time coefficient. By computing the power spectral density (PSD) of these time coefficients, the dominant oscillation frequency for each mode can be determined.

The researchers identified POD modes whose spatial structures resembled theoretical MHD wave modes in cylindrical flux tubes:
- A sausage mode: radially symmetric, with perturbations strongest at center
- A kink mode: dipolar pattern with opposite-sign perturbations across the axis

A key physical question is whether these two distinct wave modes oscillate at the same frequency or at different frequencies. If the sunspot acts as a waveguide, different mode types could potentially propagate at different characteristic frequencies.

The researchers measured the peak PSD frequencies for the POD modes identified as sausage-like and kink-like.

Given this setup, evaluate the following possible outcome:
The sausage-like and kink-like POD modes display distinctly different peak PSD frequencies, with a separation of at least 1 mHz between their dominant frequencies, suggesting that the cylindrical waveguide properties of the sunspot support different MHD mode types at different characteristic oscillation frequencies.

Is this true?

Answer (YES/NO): YES